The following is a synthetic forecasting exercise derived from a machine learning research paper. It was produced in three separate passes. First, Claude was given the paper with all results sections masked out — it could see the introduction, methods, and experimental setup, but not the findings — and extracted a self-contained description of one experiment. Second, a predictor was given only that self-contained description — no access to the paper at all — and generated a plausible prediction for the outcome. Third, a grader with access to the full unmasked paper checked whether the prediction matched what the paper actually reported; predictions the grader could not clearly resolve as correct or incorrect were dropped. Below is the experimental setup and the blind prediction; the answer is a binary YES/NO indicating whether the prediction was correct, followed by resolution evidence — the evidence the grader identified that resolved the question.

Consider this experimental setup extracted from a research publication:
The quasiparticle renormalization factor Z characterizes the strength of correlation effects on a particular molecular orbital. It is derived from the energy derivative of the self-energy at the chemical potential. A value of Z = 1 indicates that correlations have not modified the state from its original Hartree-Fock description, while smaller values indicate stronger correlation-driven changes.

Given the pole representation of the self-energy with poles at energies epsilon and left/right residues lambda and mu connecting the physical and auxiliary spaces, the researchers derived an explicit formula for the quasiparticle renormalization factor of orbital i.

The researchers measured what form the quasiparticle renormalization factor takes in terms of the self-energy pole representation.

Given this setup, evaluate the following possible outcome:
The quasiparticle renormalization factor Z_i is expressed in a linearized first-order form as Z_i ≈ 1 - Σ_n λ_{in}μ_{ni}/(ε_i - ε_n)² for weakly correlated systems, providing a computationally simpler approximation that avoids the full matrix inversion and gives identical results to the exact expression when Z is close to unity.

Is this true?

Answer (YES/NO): NO